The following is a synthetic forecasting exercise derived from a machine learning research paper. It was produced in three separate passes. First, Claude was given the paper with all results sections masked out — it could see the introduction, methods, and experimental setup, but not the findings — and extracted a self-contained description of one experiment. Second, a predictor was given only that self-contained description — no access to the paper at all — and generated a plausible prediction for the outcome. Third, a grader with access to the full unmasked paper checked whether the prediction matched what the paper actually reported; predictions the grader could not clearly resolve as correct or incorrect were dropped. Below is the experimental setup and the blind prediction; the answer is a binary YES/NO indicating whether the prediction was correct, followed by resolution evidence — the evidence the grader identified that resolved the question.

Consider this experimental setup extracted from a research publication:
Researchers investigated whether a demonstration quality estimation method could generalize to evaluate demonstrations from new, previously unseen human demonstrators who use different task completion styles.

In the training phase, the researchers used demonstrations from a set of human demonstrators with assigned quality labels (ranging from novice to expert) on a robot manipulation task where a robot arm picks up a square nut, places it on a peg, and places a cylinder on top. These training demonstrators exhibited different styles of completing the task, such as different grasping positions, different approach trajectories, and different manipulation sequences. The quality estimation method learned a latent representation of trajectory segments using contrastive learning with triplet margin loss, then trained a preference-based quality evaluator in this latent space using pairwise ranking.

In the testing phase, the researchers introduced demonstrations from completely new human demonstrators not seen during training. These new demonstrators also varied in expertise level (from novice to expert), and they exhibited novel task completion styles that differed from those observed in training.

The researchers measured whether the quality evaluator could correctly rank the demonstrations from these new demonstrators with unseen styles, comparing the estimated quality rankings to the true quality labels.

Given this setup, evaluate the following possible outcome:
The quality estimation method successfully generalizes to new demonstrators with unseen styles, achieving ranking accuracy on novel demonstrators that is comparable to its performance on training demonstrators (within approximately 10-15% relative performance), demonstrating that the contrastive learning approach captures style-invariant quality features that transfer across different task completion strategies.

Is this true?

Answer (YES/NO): YES